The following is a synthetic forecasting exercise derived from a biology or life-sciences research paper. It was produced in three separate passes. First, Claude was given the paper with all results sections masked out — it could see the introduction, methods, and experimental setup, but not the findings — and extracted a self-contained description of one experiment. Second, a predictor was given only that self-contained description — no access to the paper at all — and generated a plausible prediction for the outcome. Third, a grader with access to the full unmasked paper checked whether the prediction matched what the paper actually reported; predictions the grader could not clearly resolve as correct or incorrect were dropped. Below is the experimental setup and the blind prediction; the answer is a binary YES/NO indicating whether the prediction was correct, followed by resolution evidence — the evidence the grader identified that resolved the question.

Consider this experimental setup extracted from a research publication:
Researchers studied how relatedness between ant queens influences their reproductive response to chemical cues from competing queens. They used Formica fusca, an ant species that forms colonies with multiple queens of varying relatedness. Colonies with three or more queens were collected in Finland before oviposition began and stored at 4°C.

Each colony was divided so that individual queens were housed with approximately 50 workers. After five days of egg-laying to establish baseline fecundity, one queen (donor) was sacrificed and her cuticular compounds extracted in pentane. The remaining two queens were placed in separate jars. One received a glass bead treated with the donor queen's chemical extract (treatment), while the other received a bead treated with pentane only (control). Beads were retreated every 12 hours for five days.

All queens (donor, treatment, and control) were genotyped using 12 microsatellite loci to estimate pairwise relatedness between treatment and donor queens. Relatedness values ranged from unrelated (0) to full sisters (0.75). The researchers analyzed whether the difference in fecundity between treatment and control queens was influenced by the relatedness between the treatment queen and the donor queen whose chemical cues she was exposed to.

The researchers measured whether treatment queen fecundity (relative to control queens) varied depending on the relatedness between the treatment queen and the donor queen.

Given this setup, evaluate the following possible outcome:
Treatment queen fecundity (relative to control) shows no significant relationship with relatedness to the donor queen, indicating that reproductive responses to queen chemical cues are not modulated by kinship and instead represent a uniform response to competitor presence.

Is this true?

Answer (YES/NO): NO